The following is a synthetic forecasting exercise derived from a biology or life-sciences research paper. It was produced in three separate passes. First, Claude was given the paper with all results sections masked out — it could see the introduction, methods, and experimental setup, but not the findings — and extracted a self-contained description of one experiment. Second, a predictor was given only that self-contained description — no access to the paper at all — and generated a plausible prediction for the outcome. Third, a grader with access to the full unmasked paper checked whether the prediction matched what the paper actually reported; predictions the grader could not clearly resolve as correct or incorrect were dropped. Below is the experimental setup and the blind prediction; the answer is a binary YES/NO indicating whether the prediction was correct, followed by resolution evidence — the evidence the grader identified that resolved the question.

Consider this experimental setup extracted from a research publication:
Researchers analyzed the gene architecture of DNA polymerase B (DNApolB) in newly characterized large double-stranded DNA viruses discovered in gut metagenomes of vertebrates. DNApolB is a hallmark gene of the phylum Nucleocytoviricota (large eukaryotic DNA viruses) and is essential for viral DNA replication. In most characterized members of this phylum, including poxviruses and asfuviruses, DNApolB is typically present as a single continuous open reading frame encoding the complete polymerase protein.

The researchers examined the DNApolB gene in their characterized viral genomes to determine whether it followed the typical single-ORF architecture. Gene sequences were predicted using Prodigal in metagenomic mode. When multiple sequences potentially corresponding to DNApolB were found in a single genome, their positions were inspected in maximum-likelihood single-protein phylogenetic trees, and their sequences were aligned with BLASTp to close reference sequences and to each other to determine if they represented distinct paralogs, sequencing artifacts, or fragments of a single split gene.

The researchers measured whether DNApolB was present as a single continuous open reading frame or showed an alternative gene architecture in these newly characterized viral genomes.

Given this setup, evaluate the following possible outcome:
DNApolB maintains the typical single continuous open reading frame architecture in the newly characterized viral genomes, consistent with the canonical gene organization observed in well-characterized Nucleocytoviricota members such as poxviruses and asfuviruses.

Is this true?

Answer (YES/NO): NO